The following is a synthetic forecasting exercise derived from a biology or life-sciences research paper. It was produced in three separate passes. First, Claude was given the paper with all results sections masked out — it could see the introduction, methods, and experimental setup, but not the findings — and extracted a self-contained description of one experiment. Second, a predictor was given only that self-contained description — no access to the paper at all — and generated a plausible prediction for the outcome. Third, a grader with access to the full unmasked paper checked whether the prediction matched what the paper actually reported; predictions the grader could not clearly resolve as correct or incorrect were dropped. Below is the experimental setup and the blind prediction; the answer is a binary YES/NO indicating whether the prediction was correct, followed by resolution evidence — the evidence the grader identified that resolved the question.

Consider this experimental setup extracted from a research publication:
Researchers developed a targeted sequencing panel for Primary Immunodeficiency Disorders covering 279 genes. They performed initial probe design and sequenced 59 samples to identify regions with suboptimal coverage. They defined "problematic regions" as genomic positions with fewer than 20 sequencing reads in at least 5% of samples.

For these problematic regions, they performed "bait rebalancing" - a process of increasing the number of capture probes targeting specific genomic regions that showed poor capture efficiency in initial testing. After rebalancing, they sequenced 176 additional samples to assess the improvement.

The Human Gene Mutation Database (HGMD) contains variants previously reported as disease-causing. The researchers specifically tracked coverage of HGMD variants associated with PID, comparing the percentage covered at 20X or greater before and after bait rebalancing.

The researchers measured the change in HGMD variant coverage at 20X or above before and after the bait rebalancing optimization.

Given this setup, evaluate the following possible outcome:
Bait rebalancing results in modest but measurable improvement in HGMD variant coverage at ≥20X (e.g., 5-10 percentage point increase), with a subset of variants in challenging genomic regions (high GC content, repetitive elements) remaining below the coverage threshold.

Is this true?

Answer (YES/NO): NO